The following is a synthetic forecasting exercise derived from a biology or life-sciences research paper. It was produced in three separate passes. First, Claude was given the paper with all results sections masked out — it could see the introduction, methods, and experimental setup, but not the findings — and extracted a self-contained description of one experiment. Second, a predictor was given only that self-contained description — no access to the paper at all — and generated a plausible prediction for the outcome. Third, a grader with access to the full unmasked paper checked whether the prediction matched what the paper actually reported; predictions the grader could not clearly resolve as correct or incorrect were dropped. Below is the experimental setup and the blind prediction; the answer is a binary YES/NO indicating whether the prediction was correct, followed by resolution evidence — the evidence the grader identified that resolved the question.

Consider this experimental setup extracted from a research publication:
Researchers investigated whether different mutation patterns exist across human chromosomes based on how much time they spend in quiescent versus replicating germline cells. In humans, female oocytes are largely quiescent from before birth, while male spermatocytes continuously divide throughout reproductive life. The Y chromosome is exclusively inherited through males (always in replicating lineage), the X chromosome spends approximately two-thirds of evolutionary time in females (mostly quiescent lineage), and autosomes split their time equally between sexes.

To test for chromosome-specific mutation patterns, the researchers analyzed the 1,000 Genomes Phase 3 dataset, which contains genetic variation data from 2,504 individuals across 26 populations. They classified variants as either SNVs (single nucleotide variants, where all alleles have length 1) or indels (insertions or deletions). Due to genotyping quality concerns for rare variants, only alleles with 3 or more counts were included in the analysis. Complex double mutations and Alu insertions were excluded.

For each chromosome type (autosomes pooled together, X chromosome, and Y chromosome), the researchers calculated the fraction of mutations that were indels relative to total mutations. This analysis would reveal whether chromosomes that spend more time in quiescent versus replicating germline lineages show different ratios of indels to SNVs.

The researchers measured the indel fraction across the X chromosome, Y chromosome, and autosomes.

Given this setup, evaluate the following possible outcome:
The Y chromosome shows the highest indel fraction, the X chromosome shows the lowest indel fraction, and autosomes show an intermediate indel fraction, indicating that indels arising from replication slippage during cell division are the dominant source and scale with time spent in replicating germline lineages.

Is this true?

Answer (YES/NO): NO